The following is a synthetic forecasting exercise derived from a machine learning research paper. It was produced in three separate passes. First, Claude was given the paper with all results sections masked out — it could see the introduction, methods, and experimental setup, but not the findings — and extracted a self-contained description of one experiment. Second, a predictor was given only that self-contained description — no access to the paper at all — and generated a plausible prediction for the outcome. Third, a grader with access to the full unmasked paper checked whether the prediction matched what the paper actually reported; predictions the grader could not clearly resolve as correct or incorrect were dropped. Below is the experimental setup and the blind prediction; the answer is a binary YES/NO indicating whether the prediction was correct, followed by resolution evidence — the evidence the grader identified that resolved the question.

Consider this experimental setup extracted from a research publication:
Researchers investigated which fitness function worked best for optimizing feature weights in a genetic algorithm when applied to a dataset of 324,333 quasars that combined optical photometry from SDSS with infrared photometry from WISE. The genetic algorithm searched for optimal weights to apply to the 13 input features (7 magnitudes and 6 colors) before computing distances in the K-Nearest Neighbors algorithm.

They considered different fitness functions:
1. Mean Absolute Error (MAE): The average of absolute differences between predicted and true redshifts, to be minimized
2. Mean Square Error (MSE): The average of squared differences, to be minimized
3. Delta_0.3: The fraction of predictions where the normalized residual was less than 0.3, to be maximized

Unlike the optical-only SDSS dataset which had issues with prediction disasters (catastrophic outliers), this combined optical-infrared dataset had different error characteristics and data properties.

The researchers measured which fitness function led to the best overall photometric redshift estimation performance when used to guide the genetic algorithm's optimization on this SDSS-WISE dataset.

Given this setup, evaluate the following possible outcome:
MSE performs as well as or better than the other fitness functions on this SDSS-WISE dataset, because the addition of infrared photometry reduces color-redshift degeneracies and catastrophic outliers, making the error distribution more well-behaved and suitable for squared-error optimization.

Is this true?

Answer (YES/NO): NO